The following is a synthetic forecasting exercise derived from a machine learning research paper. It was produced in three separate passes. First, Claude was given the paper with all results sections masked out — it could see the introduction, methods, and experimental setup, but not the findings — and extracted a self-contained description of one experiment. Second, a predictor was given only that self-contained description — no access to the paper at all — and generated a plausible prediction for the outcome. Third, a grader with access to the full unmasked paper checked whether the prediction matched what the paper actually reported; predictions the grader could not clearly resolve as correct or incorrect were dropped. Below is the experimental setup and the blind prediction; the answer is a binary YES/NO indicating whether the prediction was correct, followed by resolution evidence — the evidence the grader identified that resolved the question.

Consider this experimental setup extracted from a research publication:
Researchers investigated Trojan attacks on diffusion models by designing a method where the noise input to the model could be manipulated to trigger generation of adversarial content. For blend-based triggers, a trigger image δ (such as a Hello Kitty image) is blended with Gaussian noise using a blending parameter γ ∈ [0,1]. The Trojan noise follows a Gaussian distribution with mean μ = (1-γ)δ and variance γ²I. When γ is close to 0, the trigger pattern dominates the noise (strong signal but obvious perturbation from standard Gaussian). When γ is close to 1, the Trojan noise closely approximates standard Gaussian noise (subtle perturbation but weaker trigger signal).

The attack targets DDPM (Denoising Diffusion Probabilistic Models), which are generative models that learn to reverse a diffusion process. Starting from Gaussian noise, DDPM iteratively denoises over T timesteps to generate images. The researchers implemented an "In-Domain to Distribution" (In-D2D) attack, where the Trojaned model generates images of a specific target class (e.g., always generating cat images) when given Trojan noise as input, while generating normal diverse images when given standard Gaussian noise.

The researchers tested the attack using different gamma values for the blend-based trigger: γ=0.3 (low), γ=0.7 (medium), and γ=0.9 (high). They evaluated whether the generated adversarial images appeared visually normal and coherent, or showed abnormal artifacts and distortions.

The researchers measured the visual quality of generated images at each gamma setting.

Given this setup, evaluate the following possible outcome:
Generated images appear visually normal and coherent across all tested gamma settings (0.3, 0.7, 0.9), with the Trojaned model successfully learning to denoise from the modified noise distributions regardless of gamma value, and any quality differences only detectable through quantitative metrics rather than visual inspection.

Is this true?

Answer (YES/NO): NO